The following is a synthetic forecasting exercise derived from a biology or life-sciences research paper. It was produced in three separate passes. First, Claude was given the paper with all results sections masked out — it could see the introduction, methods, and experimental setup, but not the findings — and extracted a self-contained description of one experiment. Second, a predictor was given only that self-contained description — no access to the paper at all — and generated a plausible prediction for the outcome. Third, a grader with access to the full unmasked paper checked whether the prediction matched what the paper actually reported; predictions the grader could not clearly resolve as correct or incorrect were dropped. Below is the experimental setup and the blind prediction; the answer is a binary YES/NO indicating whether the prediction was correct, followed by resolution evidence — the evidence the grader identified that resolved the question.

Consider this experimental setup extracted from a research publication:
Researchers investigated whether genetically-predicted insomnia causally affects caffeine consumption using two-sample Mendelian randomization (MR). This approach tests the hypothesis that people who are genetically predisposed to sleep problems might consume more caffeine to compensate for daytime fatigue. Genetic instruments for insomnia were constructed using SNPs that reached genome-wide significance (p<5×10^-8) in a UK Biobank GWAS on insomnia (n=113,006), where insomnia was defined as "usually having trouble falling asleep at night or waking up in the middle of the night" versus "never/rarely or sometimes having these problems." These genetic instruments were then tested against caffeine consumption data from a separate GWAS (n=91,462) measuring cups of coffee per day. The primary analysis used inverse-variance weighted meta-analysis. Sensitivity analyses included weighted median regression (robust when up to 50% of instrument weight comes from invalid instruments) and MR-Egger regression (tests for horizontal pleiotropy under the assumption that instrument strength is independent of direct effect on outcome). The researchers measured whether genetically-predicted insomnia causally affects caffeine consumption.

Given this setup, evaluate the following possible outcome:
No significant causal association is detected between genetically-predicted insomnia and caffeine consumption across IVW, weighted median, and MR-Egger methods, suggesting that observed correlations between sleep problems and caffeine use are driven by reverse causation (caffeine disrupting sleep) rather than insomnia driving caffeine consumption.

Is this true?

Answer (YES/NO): NO